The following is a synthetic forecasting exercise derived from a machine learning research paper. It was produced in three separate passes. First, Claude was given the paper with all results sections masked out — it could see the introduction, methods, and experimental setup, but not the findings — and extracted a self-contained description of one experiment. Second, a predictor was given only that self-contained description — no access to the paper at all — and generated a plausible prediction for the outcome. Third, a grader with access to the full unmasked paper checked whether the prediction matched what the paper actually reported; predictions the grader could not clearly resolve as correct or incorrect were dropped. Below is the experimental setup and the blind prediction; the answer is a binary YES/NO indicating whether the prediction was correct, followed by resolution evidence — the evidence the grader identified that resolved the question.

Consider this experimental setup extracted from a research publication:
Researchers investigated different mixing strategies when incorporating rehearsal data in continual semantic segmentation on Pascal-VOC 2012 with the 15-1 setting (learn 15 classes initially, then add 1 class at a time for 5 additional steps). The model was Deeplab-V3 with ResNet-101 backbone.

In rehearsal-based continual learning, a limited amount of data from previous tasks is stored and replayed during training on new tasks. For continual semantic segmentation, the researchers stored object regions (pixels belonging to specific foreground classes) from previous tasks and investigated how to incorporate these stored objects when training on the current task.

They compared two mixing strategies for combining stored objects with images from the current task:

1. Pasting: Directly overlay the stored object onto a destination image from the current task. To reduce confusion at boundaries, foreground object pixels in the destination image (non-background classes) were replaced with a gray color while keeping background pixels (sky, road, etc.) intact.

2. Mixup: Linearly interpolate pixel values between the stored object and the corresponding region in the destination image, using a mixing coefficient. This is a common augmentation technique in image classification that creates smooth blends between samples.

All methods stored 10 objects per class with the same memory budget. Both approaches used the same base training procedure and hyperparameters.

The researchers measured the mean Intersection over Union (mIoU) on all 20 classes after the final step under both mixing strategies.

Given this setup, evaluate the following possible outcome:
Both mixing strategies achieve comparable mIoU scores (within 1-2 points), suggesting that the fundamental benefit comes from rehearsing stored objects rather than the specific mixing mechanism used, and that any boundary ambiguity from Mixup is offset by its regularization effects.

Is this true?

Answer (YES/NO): NO